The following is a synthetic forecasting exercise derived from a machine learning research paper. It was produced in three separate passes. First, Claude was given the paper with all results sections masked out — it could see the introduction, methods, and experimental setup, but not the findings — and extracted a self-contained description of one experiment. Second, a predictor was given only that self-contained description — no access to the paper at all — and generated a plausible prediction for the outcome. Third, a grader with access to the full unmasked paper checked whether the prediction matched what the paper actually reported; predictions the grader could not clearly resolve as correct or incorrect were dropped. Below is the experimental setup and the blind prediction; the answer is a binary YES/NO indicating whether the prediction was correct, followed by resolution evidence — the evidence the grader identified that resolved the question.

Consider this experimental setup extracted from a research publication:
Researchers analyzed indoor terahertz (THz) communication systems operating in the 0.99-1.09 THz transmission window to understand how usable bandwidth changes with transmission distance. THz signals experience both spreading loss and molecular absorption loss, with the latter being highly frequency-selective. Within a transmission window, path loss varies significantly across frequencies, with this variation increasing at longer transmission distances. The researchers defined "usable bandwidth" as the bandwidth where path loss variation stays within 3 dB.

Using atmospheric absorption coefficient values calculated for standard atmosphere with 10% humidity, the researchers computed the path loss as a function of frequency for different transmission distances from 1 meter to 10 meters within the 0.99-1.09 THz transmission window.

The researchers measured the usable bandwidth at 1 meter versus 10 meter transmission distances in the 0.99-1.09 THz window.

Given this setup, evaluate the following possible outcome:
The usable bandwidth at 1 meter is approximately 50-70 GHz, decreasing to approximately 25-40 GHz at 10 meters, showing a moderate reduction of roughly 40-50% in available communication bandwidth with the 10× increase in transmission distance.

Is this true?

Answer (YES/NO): NO